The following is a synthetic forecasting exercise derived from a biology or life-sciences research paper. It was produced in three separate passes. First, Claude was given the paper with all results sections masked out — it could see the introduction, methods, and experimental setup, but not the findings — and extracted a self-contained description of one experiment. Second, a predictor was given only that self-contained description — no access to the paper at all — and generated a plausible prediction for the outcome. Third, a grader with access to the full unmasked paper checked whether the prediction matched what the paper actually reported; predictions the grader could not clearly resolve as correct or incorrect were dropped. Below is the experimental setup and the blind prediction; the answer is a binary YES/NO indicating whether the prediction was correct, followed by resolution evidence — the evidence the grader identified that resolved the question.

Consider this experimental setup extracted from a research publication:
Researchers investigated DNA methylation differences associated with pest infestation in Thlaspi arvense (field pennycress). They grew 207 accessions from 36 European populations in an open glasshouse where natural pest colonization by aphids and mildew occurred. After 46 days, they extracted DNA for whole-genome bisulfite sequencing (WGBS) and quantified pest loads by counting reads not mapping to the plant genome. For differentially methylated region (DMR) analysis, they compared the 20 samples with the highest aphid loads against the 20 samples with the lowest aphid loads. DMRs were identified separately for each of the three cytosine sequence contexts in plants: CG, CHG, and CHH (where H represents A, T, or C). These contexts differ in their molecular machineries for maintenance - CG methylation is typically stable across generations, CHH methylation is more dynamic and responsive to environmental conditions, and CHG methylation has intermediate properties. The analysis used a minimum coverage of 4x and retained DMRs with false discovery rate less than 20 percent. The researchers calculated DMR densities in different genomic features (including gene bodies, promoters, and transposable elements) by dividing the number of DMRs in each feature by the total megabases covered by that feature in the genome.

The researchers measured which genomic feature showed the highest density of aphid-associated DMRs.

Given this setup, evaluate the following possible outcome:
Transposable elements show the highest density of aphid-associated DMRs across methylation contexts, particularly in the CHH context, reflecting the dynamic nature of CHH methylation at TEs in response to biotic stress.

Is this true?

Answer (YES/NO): NO